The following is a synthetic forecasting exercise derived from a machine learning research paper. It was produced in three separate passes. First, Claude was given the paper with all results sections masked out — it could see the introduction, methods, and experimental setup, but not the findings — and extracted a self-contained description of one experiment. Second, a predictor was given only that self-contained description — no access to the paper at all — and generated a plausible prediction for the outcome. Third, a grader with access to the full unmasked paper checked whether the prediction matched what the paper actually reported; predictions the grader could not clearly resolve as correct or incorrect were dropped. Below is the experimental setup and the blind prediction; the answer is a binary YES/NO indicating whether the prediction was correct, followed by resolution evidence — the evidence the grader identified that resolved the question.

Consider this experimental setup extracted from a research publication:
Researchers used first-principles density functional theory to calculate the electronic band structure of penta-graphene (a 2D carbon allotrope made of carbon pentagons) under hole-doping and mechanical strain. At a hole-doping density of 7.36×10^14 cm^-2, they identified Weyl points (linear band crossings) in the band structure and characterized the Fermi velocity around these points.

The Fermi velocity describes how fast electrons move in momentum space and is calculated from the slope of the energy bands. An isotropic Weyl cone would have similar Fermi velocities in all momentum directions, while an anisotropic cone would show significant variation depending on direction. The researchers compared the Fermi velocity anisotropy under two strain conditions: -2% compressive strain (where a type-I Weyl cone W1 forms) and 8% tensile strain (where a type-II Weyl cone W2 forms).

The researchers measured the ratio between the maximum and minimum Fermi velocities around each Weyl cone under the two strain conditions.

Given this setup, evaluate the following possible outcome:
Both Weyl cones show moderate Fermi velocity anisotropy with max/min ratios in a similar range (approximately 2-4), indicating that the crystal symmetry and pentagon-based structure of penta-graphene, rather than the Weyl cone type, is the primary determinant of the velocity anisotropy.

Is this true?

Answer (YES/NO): NO